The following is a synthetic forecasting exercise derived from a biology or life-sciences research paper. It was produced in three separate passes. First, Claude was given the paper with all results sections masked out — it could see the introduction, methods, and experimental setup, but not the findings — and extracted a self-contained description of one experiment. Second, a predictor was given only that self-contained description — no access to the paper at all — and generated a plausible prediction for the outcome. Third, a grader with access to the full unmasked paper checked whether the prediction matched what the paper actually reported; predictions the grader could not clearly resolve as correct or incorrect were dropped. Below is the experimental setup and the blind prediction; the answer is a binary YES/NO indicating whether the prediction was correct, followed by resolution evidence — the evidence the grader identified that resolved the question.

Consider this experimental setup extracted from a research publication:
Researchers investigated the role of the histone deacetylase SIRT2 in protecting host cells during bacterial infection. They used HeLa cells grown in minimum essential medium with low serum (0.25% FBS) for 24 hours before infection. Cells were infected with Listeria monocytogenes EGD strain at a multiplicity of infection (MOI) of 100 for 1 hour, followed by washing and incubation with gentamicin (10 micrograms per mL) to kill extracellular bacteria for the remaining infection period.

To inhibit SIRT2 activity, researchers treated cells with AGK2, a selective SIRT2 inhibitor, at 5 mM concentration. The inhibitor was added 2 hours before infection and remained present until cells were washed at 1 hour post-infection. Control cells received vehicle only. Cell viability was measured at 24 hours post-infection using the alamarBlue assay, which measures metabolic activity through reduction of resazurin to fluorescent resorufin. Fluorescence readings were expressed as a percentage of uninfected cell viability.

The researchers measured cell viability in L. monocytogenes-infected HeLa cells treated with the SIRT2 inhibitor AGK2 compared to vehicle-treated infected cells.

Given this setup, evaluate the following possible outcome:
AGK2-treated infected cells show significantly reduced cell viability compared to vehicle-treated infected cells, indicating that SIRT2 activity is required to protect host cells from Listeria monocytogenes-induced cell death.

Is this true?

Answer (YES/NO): YES